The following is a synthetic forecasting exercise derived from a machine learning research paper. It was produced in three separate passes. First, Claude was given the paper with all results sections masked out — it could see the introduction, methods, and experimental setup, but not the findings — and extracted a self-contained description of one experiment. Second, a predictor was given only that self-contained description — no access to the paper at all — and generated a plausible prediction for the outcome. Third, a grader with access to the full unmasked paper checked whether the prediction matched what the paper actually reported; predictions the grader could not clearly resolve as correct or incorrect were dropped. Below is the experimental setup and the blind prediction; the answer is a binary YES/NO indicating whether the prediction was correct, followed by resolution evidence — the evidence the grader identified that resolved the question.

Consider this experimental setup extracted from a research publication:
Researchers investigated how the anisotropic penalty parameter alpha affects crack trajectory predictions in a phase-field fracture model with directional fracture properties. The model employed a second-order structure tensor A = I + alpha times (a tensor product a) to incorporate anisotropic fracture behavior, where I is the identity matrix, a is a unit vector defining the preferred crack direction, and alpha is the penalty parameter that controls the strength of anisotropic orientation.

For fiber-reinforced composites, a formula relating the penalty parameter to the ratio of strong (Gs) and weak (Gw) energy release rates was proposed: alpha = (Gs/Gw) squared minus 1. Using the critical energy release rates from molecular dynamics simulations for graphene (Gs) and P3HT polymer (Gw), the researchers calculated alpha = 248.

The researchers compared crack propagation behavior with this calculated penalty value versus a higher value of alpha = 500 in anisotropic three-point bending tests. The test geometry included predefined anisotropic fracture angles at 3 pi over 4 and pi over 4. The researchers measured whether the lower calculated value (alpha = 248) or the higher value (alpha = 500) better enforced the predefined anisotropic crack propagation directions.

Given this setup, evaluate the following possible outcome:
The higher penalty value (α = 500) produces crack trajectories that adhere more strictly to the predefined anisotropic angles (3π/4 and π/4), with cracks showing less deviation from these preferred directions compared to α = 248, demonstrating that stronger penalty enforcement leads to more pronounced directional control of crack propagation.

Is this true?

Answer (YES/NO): YES